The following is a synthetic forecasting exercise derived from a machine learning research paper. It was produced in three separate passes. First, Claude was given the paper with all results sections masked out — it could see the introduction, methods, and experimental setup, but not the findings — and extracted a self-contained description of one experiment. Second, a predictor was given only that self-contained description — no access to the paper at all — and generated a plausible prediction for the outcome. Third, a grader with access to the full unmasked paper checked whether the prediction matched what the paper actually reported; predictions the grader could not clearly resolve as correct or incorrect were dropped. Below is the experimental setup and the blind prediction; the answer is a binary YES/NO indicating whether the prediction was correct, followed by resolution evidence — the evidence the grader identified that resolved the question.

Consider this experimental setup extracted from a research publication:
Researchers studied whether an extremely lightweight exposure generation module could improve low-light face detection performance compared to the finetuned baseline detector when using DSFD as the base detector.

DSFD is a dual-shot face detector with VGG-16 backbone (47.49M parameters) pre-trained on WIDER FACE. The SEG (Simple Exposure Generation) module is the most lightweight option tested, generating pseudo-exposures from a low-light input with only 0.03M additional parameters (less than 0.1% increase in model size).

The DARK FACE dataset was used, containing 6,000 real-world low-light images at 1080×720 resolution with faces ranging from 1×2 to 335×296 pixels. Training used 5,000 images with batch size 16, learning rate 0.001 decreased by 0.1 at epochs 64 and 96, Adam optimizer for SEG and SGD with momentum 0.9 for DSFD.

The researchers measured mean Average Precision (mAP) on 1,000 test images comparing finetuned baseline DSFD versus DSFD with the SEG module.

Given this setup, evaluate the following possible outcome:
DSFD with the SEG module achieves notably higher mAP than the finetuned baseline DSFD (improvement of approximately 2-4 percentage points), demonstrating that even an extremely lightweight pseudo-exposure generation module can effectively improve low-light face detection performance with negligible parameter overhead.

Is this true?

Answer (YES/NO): YES